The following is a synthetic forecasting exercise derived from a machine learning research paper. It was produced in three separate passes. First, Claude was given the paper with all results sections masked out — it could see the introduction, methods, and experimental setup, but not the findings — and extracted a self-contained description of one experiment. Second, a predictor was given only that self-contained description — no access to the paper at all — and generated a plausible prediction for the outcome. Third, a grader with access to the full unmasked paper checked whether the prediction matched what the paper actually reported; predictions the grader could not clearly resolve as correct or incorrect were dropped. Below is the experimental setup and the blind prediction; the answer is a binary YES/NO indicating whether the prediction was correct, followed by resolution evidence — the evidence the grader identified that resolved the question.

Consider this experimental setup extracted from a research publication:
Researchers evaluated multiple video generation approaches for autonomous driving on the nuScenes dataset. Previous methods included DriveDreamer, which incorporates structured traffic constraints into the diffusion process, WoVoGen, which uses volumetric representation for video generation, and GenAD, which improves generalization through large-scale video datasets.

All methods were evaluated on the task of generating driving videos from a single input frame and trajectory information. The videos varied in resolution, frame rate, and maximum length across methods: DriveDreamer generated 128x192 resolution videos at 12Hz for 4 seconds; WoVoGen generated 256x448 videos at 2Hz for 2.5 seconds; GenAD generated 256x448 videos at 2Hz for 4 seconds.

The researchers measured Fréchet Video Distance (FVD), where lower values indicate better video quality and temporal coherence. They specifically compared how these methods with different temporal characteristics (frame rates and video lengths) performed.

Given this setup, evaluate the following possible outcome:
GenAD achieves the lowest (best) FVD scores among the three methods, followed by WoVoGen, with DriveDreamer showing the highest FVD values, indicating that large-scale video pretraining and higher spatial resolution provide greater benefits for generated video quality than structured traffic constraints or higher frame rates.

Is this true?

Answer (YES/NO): YES